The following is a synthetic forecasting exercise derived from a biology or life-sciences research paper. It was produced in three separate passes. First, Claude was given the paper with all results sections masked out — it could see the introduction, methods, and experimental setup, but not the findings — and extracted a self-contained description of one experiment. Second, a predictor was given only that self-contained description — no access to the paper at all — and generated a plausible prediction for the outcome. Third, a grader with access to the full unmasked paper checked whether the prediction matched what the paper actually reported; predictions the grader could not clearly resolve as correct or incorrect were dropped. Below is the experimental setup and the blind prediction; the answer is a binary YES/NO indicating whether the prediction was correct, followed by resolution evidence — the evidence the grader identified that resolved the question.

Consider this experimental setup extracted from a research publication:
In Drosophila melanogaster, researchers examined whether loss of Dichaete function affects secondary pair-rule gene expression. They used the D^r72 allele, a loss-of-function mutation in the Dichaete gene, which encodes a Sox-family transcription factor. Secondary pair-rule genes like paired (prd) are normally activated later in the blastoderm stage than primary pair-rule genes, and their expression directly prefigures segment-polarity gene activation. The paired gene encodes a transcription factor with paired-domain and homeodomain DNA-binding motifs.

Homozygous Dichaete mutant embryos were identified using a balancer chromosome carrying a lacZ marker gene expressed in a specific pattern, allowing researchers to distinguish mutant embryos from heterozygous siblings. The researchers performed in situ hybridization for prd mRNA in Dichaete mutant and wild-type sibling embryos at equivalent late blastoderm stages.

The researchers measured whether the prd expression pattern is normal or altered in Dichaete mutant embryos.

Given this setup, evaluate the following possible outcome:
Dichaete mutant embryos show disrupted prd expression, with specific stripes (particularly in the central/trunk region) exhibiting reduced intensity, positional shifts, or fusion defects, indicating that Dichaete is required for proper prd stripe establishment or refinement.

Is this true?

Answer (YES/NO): NO